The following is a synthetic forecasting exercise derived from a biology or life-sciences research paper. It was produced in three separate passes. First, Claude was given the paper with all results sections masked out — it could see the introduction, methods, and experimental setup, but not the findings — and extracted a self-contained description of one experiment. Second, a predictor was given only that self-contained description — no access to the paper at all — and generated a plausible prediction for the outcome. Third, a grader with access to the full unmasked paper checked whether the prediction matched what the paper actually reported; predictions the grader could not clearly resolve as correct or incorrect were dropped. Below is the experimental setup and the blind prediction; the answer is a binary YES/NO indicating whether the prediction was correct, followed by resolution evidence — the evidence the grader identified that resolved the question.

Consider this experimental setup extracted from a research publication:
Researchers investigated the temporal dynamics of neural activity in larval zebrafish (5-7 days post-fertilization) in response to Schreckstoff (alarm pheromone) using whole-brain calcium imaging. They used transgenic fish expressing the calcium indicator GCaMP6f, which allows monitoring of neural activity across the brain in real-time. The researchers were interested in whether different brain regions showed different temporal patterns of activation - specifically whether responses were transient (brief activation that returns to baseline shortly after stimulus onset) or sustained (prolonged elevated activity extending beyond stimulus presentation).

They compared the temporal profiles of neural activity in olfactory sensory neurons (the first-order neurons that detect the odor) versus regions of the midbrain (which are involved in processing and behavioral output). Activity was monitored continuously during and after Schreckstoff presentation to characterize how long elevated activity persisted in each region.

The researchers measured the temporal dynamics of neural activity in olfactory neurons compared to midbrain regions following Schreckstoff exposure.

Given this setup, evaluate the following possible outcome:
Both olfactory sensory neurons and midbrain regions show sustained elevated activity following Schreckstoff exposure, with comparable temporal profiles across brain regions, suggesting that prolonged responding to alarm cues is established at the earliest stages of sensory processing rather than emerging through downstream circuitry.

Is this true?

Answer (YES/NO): NO